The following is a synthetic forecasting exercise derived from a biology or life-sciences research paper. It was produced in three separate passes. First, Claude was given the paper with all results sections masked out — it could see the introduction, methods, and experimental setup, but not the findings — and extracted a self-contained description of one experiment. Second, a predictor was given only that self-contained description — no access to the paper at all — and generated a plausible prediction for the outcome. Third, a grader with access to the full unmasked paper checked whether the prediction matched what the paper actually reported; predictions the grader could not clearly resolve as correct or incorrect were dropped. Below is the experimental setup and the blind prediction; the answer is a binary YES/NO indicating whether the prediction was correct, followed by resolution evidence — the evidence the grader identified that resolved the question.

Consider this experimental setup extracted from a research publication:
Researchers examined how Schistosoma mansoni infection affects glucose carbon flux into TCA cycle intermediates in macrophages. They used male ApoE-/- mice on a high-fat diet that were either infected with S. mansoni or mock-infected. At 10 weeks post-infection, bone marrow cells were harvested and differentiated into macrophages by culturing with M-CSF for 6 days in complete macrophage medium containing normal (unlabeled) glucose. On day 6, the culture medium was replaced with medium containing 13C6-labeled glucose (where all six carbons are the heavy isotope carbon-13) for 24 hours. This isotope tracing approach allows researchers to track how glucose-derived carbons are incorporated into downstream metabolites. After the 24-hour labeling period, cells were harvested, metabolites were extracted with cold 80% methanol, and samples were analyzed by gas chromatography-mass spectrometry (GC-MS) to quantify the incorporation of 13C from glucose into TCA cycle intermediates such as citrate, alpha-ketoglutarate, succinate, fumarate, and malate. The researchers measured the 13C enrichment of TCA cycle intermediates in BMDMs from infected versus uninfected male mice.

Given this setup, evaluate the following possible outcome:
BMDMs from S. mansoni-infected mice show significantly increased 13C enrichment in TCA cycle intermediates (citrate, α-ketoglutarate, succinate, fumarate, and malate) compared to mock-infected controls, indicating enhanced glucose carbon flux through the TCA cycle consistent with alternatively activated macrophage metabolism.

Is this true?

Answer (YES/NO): YES